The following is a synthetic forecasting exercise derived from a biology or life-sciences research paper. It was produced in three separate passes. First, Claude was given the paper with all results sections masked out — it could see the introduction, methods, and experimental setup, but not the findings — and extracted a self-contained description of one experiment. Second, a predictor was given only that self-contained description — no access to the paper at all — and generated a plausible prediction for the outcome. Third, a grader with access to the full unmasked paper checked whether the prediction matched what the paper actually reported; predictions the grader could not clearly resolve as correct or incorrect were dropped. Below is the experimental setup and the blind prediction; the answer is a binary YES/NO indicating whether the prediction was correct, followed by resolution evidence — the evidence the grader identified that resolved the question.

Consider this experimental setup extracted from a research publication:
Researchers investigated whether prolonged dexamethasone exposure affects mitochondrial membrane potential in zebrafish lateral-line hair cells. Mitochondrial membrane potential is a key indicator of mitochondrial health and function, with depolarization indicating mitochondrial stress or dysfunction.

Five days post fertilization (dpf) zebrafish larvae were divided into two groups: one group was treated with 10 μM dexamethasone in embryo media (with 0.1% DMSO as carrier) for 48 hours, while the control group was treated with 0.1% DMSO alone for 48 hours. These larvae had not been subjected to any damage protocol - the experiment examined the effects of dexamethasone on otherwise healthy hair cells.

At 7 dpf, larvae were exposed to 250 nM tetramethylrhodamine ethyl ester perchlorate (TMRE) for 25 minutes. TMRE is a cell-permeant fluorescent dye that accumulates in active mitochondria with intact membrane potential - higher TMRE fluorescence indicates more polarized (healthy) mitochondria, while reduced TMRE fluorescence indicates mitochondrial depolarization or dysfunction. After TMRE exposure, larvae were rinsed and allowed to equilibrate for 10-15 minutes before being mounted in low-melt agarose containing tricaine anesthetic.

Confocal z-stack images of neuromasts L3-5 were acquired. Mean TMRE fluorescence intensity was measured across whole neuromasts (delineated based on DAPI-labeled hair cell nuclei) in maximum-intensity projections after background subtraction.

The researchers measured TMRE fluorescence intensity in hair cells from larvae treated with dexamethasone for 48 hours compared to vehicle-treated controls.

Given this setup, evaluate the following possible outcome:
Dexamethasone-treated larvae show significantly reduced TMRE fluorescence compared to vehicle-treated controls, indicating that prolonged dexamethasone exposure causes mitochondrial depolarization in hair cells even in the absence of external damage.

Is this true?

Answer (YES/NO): NO